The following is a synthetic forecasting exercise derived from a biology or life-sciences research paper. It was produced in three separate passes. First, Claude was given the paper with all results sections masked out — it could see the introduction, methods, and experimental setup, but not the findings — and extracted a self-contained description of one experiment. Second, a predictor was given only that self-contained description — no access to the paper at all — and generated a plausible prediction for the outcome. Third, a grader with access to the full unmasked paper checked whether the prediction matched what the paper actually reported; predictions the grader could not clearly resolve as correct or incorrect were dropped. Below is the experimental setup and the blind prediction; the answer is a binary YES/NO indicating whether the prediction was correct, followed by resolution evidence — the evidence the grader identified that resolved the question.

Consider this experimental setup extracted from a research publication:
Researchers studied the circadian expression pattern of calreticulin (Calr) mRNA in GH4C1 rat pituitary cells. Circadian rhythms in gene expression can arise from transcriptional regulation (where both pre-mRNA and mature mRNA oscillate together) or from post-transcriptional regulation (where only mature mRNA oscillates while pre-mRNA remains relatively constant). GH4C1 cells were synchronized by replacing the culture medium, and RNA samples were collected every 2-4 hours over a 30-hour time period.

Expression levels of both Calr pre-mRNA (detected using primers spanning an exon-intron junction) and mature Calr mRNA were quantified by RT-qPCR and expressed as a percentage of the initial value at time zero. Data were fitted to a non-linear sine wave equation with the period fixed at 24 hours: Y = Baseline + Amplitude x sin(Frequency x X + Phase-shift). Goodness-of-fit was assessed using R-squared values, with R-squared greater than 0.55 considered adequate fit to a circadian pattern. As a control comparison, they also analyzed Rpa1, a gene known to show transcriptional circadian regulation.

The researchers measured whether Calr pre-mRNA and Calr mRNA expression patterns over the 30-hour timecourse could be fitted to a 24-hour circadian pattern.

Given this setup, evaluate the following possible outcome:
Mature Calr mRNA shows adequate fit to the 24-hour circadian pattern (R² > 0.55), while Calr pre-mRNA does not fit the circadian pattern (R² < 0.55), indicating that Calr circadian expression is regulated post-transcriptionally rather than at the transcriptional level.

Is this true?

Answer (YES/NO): YES